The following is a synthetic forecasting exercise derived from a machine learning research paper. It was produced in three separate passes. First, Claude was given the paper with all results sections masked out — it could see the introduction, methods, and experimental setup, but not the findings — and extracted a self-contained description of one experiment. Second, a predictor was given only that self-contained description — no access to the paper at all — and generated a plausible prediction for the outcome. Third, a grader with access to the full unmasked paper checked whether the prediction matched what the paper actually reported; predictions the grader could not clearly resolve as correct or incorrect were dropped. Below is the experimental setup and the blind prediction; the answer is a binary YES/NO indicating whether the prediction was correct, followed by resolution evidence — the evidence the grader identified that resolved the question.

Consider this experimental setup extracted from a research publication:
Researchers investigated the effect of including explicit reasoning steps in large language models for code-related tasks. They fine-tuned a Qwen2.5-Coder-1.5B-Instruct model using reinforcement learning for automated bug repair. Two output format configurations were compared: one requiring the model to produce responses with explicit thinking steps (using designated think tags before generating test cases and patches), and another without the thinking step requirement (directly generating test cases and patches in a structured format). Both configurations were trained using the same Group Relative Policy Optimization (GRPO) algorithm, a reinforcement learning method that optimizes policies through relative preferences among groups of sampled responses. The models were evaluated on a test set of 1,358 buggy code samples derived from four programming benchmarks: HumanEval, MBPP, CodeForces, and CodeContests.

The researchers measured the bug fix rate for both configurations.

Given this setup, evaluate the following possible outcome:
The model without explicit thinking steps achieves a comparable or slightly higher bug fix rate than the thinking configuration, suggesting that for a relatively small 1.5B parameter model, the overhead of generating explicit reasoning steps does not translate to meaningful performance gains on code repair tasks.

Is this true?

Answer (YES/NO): YES